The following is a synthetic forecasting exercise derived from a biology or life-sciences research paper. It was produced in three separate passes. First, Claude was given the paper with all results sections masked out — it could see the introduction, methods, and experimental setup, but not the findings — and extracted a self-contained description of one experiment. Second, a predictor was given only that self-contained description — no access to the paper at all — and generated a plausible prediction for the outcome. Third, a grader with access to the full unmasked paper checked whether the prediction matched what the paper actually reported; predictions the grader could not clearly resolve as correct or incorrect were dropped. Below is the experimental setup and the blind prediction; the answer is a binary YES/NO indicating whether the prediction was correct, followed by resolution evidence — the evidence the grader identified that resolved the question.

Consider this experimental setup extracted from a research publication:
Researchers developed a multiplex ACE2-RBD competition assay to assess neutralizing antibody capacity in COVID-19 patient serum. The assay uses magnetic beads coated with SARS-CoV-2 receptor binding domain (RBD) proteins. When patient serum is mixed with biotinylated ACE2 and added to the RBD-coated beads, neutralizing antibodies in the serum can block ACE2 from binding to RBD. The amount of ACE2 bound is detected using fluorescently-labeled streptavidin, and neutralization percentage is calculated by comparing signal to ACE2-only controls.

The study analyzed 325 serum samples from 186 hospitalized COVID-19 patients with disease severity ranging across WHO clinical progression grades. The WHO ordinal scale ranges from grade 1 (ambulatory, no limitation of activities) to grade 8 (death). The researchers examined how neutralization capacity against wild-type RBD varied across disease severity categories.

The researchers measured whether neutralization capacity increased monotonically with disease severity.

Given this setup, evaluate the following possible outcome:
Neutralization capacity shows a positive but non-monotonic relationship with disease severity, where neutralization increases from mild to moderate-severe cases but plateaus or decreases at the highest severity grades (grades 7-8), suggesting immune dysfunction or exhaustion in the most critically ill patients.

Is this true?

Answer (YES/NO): NO